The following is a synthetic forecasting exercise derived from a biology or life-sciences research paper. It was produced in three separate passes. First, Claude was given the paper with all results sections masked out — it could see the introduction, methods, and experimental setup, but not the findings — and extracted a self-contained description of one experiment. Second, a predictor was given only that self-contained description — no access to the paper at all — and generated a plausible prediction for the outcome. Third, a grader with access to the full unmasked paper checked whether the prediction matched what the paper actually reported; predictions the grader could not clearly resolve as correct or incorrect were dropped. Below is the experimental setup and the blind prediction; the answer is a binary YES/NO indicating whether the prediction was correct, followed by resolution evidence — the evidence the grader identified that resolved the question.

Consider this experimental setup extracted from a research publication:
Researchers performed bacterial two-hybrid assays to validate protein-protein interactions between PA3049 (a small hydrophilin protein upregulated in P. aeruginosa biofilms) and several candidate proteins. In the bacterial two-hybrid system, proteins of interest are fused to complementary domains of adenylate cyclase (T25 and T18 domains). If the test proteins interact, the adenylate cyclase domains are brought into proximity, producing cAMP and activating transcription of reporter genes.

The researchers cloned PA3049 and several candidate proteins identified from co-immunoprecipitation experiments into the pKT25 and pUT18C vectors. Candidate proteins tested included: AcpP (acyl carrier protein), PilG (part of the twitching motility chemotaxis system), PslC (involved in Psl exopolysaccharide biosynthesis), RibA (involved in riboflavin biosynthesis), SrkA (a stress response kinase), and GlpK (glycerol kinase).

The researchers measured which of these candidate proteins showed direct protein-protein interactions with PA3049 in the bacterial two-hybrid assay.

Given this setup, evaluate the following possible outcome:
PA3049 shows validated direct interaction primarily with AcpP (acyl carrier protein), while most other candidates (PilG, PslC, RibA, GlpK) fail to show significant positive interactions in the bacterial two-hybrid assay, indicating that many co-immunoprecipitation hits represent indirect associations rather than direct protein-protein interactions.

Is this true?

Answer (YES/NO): NO